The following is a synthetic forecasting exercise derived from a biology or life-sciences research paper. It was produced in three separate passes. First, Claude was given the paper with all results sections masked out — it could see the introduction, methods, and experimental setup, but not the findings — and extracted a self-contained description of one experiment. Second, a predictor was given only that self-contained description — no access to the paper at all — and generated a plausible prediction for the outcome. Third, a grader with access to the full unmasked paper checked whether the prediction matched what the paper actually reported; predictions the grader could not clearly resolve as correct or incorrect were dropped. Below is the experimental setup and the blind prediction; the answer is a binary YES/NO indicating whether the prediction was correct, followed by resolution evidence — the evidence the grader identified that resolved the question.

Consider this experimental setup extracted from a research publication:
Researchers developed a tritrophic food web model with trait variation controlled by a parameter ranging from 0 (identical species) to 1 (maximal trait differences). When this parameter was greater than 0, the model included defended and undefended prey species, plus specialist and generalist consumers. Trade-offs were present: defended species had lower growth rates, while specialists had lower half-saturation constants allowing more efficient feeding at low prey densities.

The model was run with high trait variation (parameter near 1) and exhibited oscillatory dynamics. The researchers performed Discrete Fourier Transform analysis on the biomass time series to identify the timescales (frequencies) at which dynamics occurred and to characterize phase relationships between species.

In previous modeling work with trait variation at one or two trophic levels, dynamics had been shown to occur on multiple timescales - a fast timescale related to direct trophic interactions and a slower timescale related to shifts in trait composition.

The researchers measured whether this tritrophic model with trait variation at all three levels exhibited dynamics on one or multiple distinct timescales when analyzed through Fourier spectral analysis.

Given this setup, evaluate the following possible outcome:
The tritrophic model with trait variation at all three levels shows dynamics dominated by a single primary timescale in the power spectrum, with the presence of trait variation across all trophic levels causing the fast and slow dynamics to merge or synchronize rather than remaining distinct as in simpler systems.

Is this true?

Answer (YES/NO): NO